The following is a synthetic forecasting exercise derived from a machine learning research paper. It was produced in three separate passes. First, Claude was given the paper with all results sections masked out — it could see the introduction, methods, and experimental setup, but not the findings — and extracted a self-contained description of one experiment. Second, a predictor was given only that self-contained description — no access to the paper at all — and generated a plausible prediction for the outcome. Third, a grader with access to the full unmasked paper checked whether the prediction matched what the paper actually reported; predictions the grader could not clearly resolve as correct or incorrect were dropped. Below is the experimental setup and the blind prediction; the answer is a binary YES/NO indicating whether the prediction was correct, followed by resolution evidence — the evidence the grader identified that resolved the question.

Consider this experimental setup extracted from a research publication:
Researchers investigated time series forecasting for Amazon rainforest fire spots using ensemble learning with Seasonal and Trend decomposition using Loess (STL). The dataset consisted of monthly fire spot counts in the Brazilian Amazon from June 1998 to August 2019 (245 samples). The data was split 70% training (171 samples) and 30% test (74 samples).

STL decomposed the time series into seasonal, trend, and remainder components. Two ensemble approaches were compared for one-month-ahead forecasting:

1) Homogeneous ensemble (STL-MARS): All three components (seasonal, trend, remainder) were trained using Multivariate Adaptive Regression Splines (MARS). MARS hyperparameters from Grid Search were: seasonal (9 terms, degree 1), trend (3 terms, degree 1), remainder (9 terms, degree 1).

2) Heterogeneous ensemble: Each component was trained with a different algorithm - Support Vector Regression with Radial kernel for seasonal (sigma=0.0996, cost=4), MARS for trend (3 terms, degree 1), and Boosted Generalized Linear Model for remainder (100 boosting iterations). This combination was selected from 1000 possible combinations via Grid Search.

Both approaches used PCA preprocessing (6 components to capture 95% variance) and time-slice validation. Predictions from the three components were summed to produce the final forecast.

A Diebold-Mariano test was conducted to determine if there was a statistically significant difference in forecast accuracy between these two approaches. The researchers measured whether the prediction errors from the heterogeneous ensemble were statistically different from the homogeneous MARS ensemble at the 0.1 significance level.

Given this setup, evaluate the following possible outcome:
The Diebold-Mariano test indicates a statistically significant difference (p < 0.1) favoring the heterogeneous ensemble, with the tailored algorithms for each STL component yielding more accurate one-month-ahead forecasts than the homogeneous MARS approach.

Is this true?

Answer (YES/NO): NO